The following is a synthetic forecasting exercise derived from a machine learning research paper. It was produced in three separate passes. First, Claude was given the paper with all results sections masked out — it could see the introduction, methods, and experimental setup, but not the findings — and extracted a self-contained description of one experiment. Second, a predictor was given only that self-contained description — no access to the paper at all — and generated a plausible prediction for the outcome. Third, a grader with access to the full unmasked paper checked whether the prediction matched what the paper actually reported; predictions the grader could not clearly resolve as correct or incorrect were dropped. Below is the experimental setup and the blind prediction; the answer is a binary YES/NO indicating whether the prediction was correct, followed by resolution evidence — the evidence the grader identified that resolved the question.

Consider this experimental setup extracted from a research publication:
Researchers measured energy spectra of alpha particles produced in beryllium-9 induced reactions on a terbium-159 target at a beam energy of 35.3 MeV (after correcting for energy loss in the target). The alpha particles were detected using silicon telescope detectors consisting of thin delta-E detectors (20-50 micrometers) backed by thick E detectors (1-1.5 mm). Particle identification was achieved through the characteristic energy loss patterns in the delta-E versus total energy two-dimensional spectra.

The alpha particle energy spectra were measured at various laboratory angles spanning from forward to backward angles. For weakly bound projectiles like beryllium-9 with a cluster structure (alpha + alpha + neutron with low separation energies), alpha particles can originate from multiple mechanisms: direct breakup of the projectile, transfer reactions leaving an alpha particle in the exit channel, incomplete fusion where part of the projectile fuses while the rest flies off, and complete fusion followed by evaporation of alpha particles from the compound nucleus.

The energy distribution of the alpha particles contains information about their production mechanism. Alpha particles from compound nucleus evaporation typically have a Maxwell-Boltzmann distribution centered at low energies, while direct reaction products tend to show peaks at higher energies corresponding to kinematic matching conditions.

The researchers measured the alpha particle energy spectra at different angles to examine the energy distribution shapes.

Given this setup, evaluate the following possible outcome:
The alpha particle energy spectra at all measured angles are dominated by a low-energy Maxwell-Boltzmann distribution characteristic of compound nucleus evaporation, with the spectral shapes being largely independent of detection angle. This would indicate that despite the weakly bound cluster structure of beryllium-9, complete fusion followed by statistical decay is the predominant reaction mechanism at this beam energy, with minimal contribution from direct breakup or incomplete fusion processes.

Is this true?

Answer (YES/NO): NO